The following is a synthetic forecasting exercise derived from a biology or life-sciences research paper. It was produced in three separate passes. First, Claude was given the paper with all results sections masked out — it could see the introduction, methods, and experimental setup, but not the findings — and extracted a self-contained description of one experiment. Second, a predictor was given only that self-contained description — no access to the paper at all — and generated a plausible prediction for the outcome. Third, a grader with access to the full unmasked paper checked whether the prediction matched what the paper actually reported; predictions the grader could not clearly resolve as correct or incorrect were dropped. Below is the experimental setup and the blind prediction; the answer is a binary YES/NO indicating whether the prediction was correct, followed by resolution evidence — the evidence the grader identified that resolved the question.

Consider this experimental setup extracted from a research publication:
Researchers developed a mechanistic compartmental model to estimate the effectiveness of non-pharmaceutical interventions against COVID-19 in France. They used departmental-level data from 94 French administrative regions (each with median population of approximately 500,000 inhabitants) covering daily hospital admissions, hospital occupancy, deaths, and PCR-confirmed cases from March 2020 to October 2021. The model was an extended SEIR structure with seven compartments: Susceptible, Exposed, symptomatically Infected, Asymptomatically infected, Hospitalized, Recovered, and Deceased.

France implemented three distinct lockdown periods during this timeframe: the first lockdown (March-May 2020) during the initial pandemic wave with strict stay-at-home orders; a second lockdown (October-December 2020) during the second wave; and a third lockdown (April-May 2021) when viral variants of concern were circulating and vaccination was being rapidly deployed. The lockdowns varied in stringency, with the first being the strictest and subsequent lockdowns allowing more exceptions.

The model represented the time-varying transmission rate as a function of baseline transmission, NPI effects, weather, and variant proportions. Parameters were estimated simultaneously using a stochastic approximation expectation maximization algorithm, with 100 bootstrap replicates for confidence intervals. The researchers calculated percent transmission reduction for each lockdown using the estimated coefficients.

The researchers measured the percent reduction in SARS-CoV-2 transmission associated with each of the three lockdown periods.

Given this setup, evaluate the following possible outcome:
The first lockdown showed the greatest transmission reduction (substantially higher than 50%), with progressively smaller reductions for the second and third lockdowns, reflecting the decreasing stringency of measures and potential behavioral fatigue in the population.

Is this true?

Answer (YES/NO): YES